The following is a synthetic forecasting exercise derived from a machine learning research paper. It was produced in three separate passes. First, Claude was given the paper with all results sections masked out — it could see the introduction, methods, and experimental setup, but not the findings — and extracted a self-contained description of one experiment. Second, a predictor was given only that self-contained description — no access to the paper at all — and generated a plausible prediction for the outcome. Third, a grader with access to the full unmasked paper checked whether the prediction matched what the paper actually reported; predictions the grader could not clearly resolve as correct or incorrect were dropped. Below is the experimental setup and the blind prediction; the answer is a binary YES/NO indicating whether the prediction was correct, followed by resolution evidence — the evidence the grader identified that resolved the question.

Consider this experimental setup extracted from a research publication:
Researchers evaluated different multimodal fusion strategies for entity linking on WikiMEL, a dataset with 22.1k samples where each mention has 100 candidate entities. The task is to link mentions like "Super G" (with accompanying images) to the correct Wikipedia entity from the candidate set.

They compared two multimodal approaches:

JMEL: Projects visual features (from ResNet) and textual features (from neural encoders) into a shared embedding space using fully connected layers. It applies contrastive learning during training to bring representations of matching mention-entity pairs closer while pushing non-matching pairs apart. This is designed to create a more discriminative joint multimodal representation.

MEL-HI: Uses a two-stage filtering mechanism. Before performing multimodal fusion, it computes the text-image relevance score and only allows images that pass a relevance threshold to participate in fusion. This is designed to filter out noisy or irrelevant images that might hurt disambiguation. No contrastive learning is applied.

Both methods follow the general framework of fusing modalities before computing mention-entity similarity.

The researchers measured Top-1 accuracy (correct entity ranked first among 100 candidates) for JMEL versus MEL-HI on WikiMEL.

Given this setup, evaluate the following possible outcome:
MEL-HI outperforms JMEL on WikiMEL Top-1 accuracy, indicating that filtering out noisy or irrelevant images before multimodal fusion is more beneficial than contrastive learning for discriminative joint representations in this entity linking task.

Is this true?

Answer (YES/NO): YES